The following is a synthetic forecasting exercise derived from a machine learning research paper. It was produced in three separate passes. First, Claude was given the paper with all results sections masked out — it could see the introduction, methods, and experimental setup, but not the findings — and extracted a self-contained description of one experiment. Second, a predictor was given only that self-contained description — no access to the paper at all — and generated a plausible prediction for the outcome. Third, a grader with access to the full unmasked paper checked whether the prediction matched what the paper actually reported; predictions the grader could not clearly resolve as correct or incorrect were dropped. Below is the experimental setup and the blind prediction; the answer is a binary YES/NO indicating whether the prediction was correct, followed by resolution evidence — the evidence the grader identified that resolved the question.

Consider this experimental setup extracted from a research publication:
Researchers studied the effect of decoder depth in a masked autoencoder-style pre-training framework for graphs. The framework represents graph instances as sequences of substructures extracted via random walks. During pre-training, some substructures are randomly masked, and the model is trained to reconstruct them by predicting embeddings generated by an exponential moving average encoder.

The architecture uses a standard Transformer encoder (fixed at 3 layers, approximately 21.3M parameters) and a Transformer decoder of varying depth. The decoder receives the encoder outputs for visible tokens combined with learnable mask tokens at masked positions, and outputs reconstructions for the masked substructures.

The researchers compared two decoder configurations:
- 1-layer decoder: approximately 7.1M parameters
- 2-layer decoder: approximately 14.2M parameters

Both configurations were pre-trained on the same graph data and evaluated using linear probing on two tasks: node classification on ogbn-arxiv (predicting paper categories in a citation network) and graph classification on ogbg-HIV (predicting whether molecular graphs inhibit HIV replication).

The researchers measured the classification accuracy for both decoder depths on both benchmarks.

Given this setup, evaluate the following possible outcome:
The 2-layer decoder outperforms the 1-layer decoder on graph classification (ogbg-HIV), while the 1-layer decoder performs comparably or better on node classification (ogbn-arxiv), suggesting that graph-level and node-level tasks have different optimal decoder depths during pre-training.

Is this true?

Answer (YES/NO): NO